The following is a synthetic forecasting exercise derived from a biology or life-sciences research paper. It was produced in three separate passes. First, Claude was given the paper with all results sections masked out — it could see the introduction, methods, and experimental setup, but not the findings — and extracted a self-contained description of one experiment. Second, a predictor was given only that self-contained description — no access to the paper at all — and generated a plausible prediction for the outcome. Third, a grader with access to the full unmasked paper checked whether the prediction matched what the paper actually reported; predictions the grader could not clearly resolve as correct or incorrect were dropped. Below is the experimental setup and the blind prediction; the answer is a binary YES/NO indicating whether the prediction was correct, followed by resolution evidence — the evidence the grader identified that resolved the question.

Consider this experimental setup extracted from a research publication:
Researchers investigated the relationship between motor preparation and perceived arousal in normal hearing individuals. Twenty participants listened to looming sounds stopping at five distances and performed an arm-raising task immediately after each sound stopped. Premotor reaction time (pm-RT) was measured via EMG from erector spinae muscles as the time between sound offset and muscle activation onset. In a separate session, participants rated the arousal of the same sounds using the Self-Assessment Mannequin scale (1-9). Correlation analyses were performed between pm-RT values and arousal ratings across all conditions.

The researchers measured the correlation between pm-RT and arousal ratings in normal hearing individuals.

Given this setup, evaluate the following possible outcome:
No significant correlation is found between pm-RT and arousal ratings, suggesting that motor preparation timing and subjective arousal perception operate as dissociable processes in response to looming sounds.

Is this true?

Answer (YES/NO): NO